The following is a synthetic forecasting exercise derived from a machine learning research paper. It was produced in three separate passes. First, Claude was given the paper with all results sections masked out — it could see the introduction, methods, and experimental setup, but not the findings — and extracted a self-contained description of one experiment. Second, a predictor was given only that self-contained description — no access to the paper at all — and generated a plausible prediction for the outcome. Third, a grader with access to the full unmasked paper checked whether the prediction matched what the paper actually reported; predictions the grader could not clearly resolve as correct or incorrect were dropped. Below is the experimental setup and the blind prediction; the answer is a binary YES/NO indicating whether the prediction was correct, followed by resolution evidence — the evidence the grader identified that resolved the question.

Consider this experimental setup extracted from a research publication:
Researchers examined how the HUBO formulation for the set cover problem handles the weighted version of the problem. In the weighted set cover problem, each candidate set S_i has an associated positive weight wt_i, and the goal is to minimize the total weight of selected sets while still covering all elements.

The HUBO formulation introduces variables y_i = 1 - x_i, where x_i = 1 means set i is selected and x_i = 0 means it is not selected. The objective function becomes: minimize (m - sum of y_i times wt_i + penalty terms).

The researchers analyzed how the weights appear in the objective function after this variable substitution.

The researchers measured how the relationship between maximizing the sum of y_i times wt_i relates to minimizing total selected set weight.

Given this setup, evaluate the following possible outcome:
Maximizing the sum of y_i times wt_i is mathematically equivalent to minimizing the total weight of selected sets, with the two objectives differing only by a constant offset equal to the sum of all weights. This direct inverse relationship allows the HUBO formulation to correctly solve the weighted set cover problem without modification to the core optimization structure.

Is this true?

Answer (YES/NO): NO